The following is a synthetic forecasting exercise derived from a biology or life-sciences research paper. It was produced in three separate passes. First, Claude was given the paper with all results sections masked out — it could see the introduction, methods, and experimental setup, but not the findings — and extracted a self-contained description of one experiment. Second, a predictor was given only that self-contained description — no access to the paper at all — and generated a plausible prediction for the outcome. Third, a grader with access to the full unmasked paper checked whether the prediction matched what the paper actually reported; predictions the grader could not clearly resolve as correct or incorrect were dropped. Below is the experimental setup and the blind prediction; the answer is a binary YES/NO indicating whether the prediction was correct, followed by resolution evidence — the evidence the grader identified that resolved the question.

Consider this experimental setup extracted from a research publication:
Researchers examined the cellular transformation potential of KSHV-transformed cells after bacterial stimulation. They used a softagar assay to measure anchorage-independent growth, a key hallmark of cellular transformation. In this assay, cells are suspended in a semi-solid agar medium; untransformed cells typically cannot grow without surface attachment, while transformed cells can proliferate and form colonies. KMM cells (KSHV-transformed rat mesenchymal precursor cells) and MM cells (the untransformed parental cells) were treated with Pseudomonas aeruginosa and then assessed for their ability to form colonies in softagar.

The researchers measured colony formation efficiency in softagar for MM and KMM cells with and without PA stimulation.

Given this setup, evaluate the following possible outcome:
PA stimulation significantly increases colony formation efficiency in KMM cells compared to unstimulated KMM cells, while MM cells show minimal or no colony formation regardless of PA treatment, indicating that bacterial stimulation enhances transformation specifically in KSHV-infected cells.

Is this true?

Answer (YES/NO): YES